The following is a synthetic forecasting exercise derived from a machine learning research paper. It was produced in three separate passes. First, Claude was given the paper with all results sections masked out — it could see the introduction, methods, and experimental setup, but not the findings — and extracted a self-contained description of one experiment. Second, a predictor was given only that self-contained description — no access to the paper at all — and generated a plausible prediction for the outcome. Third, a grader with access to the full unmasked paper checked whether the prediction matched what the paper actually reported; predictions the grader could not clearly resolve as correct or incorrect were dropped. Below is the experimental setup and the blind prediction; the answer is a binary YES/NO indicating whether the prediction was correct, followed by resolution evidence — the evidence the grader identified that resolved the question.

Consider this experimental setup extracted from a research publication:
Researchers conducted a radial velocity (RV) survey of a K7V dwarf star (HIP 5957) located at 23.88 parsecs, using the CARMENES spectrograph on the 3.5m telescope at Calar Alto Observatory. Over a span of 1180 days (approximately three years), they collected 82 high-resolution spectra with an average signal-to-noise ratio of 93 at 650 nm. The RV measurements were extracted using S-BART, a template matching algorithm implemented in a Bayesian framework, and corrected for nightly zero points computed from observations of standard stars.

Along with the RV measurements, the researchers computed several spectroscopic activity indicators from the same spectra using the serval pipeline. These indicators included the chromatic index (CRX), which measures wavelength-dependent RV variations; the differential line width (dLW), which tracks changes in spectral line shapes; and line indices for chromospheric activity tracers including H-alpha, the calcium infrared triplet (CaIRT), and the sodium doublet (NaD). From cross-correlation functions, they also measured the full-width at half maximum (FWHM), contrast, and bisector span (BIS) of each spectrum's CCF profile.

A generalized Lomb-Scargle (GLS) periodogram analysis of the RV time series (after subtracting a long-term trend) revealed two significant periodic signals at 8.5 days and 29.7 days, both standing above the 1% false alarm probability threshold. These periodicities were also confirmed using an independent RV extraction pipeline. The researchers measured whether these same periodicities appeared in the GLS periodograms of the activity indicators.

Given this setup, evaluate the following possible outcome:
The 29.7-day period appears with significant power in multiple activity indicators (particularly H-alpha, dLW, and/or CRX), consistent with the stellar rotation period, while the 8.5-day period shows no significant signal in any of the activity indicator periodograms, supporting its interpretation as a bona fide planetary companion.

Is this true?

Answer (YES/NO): NO